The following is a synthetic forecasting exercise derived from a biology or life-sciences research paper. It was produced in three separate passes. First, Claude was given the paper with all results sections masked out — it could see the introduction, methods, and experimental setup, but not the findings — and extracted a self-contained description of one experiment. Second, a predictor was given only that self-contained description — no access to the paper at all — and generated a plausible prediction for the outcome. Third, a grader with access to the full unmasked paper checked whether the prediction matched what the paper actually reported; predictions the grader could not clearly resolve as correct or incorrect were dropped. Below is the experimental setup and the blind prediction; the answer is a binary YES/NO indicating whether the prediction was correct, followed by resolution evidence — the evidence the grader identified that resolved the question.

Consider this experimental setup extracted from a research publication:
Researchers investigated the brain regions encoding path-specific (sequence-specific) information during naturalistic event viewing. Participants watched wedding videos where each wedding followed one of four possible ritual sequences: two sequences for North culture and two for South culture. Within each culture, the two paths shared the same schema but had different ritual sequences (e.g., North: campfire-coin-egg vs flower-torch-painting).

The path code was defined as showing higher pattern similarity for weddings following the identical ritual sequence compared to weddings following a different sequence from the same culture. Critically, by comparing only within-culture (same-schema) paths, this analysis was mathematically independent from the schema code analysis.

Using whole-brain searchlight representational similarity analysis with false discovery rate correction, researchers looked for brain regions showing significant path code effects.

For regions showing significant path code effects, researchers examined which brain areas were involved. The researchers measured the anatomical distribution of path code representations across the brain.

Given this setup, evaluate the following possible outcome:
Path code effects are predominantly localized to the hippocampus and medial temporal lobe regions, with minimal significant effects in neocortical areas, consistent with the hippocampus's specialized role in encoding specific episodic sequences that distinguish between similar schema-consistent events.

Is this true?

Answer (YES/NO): NO